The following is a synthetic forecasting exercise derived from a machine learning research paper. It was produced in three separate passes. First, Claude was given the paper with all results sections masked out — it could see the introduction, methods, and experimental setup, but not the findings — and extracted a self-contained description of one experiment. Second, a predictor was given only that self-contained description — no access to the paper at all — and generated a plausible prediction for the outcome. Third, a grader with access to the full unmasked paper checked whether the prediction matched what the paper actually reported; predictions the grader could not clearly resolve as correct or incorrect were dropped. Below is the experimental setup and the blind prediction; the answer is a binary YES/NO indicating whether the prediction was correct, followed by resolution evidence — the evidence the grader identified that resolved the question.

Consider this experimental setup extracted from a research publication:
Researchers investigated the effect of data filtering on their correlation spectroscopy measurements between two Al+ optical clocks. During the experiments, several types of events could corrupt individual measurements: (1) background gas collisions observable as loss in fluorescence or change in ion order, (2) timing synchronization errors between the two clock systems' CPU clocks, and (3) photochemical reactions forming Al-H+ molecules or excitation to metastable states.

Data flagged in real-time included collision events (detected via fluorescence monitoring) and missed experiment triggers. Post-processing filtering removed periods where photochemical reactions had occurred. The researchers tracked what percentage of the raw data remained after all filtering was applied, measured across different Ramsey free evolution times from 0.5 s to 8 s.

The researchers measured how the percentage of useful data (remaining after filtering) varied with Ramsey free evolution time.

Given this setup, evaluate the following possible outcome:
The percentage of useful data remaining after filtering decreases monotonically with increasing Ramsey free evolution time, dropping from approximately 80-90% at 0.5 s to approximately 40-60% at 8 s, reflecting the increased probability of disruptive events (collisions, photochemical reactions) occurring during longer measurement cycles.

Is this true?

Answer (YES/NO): NO